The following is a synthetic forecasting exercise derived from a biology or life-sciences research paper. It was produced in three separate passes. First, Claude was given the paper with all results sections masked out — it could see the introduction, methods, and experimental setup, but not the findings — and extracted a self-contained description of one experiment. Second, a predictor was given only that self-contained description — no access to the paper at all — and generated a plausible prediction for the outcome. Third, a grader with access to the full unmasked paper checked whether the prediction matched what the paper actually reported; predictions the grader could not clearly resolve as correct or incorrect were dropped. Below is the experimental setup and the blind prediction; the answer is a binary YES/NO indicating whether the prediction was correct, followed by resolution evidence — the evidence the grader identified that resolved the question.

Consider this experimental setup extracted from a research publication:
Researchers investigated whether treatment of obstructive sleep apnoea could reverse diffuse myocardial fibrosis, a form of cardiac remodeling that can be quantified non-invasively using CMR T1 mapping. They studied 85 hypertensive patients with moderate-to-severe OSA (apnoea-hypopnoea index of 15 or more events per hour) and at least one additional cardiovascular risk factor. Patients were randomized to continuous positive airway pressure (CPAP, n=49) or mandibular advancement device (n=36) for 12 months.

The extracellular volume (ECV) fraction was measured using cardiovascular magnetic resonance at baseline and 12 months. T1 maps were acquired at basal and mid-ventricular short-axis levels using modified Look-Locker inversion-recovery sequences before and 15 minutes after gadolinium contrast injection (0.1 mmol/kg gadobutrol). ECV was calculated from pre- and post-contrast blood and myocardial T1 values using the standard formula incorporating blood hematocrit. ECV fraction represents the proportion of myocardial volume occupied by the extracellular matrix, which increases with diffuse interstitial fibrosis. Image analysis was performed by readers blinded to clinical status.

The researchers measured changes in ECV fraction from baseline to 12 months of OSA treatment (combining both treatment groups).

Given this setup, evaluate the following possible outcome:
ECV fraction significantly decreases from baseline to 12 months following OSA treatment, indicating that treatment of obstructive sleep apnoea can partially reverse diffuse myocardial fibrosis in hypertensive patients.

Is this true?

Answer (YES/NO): YES